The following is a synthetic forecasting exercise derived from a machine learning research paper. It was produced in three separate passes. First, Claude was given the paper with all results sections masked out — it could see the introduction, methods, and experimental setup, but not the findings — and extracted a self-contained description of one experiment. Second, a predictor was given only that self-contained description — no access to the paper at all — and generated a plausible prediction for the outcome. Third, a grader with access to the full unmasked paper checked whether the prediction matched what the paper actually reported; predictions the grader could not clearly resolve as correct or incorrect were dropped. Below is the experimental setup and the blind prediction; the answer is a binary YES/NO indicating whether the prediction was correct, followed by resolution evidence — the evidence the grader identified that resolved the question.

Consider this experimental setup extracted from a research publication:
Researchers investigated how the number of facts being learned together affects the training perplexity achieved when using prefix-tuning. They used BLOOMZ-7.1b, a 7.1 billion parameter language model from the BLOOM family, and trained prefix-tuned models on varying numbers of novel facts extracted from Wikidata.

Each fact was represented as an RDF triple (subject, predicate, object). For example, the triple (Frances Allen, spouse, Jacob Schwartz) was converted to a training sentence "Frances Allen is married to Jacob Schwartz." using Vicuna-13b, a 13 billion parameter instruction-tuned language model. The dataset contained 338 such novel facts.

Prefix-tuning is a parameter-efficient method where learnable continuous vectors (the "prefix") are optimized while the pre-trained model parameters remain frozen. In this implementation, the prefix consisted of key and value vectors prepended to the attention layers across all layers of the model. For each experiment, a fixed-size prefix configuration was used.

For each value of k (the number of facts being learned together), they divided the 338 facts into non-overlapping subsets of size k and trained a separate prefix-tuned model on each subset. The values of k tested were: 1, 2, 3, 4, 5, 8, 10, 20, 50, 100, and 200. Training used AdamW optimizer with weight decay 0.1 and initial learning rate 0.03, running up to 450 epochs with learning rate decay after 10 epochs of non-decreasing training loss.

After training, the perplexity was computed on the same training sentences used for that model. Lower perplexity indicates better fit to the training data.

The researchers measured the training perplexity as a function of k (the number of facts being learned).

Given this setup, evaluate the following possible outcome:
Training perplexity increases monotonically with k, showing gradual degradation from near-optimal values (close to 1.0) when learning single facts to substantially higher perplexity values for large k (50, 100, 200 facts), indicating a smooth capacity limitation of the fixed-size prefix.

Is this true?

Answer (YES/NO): NO